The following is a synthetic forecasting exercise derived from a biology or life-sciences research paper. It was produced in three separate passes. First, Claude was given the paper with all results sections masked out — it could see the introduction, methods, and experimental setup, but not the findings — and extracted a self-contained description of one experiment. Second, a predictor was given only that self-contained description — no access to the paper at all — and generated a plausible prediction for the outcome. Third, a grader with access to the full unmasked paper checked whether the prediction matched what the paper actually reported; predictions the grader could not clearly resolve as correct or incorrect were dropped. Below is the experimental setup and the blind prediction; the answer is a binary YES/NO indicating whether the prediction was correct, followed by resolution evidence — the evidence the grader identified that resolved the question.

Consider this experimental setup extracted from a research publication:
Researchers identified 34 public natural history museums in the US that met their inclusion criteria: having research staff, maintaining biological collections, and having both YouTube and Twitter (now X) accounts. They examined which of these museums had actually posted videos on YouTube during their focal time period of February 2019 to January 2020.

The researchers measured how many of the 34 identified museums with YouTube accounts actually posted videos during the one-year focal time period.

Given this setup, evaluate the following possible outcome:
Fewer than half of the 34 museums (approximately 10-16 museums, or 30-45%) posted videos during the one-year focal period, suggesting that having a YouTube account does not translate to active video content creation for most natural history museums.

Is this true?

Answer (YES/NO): NO